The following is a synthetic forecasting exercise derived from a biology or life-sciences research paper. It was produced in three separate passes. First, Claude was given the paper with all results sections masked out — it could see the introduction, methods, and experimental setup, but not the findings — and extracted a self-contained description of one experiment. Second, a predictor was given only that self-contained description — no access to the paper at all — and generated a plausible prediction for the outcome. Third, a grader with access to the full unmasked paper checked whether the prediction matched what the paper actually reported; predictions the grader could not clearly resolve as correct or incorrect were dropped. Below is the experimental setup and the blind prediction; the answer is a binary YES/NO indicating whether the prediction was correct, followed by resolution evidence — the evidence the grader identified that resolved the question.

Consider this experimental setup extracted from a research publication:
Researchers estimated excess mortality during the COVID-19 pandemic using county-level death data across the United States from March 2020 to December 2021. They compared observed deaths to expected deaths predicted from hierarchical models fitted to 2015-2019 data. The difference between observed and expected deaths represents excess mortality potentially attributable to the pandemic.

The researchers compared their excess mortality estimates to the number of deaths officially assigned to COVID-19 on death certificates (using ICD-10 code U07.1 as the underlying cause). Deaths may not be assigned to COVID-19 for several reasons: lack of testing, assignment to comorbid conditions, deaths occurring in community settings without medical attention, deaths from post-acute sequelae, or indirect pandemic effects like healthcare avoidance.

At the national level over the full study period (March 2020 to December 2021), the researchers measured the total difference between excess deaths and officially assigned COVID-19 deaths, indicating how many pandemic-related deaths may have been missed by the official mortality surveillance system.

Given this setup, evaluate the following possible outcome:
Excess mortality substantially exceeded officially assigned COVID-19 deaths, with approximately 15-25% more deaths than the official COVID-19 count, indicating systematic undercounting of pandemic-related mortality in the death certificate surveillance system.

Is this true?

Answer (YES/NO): YES